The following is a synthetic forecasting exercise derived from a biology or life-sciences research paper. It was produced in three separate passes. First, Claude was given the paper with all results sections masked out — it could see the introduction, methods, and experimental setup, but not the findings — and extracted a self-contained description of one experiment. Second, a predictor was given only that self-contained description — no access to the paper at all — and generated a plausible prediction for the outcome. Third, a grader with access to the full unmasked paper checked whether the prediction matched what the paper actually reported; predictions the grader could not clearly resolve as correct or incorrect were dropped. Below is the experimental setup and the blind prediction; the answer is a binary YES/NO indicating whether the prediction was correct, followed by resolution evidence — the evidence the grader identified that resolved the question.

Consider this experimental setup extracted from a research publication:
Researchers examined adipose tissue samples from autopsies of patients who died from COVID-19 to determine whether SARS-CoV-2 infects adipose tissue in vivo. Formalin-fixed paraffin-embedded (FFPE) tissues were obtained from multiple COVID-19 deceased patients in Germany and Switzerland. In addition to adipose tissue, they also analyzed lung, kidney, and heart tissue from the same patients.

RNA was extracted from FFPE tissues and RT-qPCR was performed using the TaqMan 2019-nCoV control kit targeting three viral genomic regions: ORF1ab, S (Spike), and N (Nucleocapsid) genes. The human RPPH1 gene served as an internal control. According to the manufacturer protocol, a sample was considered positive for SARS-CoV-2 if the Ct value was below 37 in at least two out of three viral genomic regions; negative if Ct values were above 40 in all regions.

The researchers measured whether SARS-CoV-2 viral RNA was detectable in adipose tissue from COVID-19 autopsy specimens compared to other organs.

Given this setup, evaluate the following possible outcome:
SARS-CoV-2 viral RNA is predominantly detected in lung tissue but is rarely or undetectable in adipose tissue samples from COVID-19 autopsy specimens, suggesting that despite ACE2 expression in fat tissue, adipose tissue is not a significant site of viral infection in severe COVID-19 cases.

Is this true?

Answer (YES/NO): NO